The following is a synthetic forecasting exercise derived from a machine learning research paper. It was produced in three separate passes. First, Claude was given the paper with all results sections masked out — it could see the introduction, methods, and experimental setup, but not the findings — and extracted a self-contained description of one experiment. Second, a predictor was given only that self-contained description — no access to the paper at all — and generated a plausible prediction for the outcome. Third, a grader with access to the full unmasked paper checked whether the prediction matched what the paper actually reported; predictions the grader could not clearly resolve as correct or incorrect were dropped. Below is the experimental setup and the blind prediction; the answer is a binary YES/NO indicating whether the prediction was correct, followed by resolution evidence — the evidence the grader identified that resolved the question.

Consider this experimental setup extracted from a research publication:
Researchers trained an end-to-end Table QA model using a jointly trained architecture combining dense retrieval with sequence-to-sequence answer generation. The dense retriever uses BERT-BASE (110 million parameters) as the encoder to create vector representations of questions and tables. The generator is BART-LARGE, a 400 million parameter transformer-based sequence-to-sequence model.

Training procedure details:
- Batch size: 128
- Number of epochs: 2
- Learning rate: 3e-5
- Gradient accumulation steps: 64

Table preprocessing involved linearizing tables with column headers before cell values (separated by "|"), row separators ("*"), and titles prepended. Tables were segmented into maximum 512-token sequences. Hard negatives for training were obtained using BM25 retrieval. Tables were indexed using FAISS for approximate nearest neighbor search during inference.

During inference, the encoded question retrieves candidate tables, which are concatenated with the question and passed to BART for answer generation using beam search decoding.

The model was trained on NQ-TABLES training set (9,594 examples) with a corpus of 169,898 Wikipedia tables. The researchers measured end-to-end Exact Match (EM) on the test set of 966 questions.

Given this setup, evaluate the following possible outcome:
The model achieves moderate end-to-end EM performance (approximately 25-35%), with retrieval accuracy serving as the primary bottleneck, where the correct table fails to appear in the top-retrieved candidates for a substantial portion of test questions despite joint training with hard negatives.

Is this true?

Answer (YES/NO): NO